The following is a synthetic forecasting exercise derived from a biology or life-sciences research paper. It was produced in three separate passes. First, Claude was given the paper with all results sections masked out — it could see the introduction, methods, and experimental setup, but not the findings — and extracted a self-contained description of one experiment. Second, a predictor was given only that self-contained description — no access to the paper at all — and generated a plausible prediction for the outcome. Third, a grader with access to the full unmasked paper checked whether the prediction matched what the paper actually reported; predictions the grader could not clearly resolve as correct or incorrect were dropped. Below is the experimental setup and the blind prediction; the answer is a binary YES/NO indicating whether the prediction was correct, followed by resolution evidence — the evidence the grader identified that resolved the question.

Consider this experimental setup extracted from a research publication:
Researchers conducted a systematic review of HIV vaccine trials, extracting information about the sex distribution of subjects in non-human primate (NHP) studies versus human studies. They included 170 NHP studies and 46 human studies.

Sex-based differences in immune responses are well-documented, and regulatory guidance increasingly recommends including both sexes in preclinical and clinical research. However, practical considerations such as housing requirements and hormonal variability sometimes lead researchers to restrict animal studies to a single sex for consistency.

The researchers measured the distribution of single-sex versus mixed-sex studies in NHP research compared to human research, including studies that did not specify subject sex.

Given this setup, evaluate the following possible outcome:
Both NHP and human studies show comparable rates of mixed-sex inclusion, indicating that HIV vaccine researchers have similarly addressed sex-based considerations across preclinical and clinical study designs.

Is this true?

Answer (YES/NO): NO